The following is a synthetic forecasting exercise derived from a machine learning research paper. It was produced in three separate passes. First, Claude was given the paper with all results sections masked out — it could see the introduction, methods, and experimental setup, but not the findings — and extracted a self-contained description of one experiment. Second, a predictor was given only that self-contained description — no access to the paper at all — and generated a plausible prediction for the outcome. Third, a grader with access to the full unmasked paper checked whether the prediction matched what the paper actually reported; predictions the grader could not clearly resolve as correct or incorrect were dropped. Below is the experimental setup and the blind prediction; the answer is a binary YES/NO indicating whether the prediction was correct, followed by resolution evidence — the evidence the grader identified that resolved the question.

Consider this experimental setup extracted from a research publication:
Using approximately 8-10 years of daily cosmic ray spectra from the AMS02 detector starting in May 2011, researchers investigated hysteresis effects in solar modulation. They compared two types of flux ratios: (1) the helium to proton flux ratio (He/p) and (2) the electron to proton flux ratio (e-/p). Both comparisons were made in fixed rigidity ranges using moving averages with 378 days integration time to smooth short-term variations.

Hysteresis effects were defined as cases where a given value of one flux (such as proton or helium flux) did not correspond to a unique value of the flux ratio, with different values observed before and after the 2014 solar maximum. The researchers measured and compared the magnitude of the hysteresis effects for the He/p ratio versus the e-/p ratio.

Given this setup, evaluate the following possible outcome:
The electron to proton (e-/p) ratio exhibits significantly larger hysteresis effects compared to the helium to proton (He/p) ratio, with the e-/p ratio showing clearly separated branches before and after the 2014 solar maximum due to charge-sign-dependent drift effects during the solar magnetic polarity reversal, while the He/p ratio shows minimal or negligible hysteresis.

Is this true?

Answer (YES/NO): NO